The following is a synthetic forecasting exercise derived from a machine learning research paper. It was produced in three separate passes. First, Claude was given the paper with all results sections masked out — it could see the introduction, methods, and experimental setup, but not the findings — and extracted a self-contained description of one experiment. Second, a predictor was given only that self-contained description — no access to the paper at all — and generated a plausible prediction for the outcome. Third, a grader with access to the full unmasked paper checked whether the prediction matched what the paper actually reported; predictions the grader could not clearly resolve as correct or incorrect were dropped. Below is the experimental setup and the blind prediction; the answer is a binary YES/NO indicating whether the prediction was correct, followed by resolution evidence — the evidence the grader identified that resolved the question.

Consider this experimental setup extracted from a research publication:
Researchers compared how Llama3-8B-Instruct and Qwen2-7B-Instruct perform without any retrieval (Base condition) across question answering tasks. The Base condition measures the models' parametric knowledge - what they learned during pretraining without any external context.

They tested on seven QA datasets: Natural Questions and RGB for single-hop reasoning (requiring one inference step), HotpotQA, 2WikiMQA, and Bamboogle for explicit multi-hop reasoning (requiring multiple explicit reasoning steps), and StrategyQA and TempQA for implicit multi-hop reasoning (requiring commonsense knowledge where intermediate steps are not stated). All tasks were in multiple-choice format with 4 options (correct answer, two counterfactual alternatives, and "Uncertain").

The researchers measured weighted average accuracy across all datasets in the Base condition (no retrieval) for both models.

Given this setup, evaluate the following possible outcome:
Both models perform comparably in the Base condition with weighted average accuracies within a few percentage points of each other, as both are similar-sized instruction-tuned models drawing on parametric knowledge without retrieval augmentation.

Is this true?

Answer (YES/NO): NO